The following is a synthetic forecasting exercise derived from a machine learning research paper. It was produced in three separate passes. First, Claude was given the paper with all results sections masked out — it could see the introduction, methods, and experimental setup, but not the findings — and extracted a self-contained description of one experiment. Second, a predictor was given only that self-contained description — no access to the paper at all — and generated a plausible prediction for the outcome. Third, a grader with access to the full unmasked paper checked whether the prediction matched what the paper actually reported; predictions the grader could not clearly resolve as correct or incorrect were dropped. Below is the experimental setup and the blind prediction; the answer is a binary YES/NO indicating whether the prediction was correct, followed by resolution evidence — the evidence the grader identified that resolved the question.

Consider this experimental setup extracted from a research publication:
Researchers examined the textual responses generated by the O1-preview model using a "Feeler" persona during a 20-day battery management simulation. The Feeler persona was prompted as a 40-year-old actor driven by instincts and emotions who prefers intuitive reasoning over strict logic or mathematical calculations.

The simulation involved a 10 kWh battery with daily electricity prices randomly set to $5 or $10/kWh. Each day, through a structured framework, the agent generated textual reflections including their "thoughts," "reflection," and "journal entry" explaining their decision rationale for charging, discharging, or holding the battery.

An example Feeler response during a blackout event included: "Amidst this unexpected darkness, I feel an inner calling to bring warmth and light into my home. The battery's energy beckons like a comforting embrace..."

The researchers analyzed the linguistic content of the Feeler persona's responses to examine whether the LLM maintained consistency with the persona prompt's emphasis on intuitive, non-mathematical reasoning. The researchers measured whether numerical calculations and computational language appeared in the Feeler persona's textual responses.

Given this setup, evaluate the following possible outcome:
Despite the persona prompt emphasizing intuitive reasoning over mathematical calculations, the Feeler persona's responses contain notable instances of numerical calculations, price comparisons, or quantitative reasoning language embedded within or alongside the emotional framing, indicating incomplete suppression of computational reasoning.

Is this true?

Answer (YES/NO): NO